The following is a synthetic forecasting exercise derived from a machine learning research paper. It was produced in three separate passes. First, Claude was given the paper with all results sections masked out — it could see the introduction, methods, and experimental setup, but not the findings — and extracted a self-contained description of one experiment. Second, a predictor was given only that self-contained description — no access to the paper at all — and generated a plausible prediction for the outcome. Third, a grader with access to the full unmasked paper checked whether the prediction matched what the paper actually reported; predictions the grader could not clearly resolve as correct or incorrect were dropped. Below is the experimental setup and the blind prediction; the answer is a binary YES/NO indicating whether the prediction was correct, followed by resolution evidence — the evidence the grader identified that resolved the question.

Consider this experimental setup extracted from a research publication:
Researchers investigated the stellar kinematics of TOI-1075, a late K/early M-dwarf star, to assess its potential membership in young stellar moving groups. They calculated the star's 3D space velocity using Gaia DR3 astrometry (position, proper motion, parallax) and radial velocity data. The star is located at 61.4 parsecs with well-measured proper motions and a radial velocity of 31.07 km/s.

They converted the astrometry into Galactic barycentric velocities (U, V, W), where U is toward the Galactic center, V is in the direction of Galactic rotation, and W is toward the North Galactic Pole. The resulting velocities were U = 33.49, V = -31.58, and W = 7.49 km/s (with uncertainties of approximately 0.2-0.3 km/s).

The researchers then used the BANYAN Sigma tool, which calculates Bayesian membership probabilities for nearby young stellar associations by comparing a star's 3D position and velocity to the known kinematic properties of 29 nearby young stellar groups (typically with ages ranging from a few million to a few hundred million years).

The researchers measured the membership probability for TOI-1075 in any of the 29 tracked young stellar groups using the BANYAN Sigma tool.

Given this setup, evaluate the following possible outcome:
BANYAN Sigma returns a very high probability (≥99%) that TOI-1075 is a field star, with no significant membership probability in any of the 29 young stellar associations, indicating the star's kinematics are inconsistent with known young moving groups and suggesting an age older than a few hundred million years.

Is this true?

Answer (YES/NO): YES